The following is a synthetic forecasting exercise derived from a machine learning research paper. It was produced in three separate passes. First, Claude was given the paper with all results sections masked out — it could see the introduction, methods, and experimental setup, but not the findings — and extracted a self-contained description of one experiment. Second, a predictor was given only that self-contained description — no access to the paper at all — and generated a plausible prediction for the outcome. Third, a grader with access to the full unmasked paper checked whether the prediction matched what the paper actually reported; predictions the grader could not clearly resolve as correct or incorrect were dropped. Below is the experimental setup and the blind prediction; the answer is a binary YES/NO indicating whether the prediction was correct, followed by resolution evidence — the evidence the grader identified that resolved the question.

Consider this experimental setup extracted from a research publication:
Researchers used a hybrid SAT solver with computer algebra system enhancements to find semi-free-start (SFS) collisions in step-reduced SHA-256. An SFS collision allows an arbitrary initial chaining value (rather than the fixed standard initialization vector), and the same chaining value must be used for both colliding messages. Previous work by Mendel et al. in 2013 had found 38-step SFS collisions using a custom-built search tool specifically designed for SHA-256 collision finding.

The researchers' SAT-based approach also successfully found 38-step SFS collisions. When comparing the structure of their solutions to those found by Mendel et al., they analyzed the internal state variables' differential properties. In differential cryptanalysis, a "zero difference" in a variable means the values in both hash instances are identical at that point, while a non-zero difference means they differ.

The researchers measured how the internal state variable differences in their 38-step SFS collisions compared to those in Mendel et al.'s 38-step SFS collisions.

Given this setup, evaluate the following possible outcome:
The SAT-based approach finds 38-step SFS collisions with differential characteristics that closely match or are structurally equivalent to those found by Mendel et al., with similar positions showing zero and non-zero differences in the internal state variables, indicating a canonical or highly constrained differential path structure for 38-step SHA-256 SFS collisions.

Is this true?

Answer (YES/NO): NO